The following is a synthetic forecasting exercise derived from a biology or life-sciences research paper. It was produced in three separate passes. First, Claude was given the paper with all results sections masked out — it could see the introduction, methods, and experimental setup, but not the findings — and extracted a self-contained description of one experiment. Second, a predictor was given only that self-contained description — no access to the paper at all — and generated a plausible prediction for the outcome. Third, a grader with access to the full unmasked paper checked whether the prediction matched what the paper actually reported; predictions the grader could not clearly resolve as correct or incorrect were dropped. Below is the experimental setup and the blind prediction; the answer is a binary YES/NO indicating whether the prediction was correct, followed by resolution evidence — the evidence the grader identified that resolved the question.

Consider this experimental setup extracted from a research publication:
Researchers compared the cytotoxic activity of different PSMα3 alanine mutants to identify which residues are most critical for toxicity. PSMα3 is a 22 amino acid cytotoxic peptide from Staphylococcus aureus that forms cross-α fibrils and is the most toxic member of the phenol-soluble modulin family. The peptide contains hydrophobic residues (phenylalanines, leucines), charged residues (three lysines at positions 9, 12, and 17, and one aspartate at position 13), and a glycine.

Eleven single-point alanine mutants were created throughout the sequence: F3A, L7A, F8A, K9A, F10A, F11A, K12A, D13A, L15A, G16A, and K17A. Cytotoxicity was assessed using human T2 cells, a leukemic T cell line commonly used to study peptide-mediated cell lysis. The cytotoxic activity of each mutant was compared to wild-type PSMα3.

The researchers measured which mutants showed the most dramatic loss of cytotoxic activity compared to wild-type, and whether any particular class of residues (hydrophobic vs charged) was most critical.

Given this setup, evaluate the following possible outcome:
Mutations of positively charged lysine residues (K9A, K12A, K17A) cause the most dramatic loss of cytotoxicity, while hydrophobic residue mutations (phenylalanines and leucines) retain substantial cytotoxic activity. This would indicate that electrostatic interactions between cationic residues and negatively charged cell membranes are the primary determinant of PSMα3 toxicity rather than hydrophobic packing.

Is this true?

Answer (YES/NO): NO